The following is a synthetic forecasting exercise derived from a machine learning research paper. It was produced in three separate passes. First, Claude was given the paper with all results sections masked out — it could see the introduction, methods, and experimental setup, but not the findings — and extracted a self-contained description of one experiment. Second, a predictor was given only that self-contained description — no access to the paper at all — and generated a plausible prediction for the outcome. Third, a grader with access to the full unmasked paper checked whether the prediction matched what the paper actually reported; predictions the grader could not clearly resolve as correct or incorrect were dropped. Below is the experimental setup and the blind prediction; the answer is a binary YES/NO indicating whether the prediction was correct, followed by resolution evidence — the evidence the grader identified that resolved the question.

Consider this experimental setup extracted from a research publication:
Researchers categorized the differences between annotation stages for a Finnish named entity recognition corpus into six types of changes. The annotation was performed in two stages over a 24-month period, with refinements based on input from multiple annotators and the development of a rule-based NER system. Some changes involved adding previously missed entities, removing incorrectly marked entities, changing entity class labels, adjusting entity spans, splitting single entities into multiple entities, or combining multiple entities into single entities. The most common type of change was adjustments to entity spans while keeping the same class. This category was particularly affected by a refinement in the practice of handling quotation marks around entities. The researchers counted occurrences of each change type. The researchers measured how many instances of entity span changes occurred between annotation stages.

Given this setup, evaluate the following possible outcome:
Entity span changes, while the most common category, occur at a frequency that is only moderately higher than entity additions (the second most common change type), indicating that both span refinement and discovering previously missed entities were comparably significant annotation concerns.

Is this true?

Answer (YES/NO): NO